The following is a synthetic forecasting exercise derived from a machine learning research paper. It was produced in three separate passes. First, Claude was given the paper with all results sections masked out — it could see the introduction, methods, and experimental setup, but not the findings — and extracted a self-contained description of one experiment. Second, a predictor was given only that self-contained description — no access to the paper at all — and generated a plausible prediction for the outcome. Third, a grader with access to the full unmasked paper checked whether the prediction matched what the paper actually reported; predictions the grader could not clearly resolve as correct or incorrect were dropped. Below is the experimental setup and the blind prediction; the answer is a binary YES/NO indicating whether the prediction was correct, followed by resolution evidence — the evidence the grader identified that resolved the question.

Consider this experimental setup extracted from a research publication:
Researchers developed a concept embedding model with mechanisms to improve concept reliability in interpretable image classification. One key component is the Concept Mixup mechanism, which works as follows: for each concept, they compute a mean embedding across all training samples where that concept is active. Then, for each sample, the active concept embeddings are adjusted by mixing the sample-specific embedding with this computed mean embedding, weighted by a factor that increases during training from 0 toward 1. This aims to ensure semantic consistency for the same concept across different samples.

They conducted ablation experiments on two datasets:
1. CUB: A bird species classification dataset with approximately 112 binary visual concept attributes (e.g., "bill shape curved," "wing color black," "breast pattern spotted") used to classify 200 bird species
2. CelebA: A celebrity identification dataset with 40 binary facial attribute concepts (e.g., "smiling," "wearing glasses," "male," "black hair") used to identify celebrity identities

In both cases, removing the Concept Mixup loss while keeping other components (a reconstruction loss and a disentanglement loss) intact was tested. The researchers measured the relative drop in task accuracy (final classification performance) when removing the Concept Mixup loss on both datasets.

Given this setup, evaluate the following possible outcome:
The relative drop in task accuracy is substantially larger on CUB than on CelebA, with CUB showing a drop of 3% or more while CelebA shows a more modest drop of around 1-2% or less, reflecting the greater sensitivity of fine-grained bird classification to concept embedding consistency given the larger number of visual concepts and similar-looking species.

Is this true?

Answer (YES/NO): NO